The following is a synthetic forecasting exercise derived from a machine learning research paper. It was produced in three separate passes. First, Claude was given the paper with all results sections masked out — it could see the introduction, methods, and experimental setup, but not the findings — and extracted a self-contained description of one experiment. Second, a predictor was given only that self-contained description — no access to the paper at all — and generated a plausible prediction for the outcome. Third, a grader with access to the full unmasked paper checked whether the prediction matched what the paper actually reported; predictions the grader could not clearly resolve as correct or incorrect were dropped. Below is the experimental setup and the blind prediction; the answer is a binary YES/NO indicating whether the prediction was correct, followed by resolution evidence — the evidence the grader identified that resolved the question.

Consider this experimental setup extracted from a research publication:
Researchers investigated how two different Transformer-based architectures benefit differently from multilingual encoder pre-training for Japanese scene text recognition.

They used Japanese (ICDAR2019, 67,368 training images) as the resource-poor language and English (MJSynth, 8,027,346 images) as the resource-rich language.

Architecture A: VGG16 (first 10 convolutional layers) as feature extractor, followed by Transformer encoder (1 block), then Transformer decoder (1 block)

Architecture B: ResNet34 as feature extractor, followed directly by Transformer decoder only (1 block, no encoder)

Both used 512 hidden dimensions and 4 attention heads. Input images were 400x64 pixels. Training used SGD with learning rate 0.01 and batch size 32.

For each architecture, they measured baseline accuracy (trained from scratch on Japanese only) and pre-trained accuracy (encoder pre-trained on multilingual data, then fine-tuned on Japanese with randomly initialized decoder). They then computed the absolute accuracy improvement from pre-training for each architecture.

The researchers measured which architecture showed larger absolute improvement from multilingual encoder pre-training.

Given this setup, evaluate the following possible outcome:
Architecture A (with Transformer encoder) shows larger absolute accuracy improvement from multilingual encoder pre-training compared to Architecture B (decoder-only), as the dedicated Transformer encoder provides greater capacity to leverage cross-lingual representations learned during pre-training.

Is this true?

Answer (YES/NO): YES